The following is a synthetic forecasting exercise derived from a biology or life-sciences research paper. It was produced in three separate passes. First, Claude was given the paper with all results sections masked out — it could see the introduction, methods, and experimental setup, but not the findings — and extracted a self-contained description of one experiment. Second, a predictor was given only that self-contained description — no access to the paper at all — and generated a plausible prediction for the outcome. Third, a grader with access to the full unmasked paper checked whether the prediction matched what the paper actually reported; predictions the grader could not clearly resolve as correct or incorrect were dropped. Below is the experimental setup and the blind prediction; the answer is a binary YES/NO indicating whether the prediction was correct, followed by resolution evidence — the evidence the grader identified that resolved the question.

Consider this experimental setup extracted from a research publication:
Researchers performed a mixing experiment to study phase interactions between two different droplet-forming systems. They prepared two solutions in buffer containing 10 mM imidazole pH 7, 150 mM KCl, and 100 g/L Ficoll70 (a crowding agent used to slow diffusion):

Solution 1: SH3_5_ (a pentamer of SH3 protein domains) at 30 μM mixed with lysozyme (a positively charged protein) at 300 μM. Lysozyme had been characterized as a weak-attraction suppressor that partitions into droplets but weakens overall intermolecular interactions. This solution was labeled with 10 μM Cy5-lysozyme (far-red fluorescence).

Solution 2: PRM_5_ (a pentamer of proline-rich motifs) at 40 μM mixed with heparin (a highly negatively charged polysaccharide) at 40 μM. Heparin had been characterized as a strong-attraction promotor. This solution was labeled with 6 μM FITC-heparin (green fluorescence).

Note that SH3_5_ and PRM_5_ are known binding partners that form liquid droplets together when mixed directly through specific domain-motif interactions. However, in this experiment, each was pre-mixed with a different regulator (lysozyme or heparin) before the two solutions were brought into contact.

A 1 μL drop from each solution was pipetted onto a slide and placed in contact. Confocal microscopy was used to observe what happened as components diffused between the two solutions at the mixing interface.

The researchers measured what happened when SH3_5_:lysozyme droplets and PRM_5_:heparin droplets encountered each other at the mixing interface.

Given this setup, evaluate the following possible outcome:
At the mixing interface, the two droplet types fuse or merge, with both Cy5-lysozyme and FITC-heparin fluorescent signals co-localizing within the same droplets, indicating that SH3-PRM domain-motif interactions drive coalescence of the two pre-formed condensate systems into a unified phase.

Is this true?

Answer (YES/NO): YES